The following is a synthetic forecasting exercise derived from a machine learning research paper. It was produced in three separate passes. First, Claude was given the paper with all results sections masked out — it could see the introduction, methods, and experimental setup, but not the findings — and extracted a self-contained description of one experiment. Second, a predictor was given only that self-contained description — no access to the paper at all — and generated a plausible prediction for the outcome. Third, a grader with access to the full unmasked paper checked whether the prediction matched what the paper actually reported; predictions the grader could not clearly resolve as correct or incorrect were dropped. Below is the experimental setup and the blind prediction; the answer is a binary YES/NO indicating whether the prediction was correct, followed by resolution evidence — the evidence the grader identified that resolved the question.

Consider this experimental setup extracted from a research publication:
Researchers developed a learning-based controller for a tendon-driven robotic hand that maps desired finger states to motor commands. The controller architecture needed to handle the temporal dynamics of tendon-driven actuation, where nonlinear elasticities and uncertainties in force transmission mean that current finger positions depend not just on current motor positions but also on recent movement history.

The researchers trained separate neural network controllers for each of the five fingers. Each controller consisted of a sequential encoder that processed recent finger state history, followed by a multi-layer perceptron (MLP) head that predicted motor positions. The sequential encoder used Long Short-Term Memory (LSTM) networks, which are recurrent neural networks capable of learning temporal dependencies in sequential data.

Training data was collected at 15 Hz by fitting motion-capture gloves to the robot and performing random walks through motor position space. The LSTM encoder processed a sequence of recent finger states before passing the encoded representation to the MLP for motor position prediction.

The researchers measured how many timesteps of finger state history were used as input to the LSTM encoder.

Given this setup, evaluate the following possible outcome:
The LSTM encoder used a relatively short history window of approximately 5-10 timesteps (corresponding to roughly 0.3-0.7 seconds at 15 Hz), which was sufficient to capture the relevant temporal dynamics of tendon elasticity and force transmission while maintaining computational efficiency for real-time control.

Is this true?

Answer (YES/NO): YES